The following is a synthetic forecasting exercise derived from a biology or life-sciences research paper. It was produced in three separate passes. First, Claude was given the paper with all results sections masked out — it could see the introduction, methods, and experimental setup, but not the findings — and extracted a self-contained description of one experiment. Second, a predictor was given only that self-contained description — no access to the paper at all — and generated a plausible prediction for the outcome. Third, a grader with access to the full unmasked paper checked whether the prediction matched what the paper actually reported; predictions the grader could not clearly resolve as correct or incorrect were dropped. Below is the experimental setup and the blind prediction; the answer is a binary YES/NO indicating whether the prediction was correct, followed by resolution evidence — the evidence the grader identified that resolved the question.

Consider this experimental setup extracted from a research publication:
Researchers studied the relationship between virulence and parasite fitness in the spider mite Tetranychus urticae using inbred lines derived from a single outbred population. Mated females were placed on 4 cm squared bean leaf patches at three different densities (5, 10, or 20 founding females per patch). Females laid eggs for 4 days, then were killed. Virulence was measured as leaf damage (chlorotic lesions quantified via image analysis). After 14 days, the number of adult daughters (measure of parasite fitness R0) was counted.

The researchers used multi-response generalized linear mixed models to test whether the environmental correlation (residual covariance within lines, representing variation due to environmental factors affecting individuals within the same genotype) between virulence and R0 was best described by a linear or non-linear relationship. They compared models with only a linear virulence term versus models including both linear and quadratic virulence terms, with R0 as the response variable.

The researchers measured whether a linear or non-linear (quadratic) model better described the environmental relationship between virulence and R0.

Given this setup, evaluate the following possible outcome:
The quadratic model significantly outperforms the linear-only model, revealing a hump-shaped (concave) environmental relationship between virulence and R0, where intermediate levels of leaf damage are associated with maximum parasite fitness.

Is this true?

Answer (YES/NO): YES